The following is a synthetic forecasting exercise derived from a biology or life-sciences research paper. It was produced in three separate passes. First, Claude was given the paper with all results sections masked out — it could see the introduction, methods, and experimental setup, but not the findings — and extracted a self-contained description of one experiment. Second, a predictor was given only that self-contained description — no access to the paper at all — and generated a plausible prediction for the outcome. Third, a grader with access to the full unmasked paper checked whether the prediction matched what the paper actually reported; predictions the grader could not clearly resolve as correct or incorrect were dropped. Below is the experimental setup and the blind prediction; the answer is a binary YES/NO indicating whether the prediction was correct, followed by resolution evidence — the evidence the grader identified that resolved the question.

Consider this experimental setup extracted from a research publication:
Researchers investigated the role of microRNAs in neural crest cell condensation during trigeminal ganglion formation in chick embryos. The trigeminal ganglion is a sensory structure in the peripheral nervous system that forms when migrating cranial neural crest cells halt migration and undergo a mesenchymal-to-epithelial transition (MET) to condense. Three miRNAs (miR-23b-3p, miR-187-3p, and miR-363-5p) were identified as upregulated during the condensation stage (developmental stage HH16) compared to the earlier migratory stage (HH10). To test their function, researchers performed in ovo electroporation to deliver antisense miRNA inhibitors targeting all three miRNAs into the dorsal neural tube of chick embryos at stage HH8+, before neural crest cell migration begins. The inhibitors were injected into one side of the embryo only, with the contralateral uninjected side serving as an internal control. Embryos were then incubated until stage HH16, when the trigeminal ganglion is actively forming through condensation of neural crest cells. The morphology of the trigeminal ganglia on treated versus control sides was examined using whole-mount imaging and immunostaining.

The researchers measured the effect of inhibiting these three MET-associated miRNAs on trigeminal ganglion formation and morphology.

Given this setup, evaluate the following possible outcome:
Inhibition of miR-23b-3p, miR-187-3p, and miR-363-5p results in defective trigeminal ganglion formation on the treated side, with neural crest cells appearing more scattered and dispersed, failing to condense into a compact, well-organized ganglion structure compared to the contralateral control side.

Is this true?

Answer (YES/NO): NO